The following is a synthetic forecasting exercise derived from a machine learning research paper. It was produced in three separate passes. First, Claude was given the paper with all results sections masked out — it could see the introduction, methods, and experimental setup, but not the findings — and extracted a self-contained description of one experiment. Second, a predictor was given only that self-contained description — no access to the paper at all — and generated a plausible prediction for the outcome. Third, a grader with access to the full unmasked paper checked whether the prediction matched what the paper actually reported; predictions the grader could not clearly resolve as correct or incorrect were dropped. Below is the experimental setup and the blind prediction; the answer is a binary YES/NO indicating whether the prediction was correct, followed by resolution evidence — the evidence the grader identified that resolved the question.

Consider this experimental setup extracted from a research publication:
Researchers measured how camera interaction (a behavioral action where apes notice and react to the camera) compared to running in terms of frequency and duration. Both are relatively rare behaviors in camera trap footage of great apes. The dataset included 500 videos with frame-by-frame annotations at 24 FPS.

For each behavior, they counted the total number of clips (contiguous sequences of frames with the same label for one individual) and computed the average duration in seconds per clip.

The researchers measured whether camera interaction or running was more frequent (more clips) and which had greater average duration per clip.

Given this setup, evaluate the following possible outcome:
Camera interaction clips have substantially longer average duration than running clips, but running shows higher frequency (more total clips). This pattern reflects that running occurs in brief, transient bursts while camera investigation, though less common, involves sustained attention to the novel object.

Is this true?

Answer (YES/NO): NO